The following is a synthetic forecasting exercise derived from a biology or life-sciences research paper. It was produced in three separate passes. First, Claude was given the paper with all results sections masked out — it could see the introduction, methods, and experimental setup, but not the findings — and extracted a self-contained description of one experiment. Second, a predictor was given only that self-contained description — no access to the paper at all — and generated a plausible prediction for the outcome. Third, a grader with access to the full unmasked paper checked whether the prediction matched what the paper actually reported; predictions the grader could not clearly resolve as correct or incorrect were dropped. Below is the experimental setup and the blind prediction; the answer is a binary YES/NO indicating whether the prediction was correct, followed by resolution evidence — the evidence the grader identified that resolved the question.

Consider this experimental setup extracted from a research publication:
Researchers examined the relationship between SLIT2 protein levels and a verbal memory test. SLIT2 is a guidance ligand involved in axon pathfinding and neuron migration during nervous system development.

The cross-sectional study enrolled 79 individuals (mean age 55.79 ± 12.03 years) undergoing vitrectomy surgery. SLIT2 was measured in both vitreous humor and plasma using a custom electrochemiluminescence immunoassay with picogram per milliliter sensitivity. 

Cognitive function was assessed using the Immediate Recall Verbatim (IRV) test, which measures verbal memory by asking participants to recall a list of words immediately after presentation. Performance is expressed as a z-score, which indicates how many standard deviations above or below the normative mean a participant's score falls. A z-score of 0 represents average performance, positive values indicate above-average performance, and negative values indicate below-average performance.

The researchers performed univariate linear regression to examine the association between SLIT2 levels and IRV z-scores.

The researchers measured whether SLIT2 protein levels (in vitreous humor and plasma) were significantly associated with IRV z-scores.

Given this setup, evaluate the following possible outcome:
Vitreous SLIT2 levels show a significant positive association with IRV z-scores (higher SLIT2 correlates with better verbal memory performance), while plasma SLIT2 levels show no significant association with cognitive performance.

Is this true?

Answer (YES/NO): YES